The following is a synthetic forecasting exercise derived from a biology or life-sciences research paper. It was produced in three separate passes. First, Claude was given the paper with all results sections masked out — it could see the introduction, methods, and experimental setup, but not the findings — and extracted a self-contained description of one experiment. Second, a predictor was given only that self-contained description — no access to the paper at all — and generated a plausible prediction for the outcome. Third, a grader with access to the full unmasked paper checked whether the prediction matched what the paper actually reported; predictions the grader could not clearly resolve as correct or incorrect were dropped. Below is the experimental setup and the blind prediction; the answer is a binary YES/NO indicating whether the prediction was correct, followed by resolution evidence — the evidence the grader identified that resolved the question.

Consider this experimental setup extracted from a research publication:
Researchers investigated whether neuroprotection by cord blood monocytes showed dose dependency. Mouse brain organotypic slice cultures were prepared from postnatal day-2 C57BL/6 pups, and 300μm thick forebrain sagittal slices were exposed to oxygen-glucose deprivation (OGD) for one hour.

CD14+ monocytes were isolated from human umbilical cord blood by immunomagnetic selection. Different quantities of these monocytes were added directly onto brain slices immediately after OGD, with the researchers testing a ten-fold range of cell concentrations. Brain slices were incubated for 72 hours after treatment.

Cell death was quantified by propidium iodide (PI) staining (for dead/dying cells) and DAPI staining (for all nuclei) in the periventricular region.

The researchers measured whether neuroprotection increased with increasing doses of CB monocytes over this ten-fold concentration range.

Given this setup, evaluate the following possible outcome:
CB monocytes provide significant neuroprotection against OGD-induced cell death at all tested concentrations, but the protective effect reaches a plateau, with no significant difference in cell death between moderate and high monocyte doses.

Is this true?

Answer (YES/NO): NO